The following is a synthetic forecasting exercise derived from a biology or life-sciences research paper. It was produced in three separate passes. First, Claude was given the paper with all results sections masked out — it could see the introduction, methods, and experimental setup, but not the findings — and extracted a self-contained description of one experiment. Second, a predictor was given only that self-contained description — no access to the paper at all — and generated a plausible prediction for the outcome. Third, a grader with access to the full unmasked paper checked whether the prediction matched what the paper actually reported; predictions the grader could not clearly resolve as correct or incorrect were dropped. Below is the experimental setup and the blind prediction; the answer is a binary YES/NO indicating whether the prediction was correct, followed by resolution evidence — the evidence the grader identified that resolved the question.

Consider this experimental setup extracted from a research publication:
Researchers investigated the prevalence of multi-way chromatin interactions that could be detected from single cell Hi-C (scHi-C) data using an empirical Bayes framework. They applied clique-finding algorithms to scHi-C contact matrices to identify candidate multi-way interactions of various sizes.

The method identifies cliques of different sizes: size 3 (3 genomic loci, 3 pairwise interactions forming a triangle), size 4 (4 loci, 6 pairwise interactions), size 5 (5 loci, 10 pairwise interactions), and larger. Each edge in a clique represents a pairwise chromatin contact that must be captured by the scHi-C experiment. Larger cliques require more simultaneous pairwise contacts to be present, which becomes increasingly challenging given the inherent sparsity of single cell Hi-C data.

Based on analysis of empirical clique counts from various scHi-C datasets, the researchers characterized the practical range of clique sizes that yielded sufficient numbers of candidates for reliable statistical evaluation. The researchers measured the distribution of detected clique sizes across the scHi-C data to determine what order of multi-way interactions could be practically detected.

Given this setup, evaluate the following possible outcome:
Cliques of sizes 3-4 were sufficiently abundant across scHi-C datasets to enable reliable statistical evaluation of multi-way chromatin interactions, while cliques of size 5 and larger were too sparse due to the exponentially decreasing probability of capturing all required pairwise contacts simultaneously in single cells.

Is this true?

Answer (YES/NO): NO